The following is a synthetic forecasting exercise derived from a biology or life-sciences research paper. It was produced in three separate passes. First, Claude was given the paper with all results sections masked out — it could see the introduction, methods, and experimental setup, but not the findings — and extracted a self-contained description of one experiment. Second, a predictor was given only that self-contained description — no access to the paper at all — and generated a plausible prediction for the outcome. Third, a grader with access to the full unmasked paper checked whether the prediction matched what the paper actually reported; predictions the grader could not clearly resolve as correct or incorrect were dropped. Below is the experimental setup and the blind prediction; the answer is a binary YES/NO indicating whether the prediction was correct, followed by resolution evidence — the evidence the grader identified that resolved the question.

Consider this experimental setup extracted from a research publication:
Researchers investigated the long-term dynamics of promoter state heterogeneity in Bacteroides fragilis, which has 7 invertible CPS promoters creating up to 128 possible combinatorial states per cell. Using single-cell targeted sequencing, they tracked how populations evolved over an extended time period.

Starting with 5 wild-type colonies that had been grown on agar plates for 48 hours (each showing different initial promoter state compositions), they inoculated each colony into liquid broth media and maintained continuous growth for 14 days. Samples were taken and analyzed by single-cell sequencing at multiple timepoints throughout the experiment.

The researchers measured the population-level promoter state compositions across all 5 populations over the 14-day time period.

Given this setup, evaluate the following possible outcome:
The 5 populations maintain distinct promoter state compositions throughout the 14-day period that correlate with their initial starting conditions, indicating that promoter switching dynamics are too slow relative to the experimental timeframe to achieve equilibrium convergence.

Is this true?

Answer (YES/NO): NO